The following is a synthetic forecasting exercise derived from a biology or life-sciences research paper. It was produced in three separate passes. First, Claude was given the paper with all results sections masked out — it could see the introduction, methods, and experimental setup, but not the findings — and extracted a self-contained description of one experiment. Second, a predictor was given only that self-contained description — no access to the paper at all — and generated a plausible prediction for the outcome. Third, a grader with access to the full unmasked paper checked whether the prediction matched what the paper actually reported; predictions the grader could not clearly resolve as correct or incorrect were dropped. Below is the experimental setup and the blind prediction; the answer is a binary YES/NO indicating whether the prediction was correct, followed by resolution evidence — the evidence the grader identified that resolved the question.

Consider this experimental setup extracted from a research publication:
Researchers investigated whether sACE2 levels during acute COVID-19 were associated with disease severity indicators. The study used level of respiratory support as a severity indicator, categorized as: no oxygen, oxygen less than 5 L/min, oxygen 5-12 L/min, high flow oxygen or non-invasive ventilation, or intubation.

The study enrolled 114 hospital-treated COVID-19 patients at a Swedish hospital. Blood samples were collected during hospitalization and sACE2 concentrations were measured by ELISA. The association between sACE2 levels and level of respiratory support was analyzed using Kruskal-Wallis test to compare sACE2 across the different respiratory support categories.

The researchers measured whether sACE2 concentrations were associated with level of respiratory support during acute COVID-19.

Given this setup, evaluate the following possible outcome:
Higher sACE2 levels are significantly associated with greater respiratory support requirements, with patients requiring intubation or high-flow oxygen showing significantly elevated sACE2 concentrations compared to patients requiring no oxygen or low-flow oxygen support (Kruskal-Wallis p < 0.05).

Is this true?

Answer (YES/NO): NO